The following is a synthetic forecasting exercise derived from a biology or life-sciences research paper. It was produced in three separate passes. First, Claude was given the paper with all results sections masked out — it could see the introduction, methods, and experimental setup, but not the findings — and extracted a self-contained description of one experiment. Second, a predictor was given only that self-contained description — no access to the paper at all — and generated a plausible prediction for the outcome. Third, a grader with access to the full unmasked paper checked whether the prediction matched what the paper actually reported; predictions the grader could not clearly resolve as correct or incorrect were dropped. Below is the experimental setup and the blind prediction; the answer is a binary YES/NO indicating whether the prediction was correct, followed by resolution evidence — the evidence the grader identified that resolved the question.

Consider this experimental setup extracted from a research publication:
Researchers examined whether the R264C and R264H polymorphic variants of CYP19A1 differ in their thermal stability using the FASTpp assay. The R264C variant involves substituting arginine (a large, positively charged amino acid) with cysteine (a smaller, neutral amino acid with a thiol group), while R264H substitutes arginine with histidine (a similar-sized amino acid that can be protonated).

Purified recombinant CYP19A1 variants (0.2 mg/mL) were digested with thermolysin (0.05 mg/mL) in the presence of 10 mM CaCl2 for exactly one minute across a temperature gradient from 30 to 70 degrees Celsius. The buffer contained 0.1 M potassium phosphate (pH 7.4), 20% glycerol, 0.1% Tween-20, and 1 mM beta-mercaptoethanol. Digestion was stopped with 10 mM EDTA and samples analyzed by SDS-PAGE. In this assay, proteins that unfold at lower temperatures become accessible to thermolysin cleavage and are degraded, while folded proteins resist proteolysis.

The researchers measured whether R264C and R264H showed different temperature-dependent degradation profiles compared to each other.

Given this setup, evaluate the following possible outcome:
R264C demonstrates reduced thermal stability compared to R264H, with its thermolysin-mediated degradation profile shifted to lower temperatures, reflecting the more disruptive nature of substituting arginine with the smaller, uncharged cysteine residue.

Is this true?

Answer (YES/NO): NO